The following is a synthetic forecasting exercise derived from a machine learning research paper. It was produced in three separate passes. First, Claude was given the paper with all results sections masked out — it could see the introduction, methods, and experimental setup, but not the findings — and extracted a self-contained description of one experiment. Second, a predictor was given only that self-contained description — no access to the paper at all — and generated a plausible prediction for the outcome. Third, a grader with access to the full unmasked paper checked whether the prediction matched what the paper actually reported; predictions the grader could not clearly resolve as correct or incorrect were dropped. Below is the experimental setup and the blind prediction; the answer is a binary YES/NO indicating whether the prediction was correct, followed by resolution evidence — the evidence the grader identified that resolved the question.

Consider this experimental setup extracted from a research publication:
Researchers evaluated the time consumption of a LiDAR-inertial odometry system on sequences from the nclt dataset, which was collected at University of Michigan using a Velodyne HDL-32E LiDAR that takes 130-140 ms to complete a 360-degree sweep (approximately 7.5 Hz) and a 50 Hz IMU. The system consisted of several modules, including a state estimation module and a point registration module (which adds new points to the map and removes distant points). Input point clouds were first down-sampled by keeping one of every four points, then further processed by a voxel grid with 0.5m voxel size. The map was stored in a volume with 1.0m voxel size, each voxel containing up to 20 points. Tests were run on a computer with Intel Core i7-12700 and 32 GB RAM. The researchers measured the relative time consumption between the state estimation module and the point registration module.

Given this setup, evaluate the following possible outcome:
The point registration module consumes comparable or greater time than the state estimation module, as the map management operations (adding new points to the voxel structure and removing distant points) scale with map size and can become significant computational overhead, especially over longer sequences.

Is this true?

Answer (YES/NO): NO